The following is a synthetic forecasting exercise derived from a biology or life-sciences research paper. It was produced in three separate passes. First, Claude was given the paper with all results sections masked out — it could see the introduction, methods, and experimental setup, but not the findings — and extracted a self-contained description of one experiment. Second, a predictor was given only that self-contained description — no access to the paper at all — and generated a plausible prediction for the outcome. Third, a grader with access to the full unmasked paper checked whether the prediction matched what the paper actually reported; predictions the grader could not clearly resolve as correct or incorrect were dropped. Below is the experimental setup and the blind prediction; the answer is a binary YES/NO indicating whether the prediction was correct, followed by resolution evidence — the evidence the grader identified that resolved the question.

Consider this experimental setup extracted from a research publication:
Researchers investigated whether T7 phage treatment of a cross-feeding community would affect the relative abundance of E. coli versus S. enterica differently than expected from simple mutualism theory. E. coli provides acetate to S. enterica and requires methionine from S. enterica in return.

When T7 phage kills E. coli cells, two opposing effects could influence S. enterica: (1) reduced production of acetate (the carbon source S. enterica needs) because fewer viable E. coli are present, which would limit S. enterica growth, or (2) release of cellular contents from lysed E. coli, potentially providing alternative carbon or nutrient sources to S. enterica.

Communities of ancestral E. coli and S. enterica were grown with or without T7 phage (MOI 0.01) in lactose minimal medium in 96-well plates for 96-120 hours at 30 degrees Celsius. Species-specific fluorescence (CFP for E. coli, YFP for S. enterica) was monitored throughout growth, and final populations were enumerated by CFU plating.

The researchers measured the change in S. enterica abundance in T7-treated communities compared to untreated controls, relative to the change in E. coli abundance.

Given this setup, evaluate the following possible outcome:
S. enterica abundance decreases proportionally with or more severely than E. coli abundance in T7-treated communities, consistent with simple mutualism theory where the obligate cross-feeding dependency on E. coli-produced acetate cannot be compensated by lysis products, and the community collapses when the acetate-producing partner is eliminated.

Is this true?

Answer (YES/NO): NO